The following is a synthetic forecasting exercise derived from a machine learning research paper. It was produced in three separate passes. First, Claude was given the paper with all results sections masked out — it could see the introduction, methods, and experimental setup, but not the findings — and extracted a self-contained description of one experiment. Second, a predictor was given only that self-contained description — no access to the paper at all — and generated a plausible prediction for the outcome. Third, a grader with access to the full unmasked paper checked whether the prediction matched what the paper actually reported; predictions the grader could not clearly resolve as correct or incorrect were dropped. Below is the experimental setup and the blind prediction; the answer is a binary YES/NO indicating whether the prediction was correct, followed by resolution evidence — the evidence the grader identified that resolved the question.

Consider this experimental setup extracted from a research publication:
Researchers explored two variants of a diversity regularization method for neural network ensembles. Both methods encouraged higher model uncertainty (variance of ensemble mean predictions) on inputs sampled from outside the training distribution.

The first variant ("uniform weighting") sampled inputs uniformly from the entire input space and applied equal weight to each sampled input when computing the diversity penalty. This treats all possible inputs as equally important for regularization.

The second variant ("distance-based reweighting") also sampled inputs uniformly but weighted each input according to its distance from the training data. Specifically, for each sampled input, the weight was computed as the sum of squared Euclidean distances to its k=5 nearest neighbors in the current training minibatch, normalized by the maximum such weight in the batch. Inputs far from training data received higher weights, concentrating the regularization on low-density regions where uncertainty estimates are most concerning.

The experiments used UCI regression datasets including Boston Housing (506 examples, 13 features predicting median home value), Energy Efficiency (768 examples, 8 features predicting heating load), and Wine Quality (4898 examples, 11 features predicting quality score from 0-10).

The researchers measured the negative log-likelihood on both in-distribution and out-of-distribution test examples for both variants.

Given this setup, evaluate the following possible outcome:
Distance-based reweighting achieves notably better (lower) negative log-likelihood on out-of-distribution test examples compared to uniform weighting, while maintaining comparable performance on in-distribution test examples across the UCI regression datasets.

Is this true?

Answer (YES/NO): NO